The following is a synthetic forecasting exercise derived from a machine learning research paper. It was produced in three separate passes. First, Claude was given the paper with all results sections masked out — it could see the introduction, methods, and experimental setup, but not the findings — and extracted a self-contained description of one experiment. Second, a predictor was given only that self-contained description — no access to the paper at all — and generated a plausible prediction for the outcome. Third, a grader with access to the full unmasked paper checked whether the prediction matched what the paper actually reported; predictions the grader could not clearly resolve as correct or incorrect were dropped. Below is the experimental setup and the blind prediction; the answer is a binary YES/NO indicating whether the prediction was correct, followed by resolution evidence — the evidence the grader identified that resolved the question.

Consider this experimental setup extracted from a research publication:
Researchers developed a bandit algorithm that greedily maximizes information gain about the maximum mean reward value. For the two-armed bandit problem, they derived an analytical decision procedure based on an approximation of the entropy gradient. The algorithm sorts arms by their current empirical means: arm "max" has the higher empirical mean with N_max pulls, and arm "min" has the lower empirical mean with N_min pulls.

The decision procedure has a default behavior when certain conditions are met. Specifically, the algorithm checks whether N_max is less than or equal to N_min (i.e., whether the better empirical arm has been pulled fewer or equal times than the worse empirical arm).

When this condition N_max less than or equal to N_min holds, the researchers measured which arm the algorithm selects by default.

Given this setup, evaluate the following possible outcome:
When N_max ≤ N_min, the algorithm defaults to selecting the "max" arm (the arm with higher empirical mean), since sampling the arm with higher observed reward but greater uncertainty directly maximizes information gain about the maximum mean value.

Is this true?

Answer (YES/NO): YES